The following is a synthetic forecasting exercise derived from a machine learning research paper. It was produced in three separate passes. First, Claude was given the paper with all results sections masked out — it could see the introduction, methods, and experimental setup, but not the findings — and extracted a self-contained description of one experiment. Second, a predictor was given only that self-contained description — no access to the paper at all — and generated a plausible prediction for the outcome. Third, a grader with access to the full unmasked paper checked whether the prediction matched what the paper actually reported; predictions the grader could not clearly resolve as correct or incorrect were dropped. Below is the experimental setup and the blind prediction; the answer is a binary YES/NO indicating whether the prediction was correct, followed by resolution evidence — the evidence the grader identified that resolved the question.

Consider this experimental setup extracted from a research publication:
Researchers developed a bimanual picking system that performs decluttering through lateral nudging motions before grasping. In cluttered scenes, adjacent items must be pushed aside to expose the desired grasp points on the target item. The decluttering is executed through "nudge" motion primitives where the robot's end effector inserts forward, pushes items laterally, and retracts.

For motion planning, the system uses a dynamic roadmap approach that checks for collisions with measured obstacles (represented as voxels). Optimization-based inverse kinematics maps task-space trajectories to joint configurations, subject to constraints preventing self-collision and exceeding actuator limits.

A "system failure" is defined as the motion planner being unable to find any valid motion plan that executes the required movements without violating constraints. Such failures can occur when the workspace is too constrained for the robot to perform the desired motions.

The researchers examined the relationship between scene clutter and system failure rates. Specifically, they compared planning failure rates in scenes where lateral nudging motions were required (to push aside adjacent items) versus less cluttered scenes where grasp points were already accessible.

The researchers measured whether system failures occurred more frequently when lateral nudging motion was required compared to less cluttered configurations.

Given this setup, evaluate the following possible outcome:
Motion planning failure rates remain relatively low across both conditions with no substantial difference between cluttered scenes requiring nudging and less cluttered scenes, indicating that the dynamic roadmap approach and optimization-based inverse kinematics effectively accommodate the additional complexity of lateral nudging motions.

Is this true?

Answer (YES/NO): NO